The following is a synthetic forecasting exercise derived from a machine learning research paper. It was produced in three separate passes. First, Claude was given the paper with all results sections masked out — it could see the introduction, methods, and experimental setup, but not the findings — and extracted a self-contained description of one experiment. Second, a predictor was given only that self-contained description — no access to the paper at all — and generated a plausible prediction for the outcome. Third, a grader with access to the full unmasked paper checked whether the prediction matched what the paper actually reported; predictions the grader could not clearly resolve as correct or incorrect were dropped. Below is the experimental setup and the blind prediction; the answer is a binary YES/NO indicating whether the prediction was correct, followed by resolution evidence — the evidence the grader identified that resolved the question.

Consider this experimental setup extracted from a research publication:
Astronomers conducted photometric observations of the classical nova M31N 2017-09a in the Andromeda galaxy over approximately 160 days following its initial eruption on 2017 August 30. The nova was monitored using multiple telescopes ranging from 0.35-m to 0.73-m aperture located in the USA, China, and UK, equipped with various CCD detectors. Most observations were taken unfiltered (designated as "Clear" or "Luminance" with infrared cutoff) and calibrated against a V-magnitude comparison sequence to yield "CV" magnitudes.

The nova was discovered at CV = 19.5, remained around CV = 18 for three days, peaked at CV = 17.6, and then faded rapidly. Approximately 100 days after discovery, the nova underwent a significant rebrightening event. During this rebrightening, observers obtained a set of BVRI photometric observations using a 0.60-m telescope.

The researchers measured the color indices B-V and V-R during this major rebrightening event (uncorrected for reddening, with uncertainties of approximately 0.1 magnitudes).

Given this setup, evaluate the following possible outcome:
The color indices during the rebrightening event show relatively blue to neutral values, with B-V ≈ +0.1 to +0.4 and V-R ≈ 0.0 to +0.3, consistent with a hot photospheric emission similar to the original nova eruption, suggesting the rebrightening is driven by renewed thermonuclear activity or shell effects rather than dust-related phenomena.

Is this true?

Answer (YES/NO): YES